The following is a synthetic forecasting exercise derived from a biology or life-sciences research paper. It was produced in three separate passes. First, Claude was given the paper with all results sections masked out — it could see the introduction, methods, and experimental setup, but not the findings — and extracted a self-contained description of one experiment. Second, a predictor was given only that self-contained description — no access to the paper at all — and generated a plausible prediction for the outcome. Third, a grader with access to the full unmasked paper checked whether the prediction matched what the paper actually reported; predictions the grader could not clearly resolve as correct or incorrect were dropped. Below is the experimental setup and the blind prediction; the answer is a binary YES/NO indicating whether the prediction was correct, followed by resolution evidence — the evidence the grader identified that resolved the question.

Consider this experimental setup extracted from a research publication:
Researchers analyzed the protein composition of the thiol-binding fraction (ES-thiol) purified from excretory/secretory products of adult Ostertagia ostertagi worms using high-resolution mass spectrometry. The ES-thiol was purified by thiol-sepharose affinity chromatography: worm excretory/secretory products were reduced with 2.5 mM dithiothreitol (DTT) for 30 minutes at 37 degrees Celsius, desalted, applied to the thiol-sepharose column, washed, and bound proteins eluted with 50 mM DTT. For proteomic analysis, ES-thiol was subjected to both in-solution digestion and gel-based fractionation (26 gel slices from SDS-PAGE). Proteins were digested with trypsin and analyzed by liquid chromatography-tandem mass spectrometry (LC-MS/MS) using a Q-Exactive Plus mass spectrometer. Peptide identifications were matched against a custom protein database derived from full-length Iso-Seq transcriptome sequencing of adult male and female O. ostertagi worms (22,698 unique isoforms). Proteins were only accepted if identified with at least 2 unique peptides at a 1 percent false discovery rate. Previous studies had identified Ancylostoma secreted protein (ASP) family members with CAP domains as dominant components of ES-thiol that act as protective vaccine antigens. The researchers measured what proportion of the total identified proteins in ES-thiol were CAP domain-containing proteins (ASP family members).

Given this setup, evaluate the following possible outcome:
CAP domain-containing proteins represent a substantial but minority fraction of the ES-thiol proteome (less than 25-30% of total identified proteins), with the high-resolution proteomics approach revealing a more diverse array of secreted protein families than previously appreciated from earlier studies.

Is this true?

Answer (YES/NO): YES